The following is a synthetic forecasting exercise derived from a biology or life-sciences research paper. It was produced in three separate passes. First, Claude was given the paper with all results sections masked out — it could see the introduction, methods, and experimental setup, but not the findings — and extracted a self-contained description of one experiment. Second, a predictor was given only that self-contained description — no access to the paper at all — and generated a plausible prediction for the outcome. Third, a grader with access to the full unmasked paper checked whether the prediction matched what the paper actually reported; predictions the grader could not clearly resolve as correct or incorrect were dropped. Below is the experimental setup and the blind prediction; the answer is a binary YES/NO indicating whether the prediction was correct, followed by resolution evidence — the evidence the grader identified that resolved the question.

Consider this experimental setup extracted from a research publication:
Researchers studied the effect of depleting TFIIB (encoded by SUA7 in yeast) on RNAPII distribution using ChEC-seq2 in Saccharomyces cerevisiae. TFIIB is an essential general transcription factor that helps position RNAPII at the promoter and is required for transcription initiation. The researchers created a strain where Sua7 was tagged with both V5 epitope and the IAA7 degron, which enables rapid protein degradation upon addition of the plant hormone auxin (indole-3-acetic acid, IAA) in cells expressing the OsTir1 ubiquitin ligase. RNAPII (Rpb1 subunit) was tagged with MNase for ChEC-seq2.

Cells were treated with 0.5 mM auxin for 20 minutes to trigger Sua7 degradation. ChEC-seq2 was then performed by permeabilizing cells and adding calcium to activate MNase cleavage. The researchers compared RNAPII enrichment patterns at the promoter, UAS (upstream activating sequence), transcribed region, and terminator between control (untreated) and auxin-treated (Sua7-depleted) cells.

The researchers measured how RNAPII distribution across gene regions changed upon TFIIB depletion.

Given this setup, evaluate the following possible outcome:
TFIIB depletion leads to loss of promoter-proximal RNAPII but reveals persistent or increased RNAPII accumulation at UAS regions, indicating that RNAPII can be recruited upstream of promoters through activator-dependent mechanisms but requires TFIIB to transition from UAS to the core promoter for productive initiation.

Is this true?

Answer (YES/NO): YES